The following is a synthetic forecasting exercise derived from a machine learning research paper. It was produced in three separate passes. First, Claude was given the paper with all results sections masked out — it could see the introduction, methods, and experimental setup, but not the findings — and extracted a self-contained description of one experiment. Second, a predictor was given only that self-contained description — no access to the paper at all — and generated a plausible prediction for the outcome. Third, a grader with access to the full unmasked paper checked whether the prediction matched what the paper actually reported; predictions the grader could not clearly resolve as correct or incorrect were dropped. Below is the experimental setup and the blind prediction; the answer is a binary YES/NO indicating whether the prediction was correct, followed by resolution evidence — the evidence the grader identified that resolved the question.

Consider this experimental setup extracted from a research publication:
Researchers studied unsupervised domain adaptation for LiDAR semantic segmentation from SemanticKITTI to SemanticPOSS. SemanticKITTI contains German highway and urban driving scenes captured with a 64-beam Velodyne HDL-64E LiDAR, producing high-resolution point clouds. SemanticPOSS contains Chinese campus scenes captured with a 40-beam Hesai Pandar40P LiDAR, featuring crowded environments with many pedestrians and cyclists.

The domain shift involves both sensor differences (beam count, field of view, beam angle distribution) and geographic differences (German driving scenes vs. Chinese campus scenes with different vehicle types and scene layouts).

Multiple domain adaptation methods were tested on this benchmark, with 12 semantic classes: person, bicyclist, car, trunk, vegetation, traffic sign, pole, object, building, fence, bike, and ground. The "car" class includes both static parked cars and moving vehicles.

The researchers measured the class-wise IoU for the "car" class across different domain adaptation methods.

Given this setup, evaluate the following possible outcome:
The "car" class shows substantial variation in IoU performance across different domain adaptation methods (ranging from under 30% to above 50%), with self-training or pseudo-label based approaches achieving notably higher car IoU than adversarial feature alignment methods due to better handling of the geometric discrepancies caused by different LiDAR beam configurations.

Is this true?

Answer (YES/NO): NO